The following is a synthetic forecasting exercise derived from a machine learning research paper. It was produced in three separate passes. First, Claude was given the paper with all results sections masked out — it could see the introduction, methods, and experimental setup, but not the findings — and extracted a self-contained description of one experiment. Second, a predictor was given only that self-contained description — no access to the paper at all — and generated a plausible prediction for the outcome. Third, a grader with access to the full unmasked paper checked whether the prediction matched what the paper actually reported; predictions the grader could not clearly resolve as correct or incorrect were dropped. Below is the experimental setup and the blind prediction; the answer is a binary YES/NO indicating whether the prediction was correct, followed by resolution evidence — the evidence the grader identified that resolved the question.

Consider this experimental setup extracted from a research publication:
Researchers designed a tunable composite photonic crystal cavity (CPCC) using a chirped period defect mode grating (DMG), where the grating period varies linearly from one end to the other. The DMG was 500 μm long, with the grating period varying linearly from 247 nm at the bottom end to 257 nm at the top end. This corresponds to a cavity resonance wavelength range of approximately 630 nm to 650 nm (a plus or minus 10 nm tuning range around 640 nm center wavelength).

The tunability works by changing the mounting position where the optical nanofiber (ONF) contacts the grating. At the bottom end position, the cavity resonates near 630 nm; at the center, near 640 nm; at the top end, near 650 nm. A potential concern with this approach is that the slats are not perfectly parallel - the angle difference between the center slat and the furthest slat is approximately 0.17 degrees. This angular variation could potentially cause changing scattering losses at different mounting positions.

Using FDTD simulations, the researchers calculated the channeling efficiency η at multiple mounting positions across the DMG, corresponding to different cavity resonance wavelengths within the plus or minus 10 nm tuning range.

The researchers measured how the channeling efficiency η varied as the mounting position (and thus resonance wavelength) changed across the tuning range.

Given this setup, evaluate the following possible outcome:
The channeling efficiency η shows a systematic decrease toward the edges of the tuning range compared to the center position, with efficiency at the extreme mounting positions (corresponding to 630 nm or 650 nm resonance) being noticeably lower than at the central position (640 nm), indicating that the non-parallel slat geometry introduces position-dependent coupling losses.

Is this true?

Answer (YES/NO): NO